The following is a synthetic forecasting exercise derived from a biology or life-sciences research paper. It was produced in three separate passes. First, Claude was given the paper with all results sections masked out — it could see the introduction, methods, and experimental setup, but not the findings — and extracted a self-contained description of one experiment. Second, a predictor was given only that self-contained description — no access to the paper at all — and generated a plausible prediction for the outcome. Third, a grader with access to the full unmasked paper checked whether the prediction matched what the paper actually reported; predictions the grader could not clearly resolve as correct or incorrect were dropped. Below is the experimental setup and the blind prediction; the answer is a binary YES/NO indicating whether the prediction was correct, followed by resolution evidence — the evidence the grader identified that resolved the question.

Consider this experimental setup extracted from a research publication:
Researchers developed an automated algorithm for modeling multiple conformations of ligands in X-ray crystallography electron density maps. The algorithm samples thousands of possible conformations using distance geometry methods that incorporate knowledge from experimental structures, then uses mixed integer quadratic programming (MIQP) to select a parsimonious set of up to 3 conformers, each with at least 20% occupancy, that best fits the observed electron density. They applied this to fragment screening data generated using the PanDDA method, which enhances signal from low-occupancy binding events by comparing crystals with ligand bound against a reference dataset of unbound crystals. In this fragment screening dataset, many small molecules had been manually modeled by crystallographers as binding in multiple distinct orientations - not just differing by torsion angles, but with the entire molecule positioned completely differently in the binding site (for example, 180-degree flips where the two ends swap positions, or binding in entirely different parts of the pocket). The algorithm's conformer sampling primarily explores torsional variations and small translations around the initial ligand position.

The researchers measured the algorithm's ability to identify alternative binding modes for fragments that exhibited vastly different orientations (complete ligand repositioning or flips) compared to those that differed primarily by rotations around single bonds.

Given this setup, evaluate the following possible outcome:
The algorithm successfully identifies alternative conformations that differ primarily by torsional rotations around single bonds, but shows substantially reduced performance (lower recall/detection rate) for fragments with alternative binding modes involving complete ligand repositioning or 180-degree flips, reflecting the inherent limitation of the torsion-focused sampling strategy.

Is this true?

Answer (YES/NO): YES